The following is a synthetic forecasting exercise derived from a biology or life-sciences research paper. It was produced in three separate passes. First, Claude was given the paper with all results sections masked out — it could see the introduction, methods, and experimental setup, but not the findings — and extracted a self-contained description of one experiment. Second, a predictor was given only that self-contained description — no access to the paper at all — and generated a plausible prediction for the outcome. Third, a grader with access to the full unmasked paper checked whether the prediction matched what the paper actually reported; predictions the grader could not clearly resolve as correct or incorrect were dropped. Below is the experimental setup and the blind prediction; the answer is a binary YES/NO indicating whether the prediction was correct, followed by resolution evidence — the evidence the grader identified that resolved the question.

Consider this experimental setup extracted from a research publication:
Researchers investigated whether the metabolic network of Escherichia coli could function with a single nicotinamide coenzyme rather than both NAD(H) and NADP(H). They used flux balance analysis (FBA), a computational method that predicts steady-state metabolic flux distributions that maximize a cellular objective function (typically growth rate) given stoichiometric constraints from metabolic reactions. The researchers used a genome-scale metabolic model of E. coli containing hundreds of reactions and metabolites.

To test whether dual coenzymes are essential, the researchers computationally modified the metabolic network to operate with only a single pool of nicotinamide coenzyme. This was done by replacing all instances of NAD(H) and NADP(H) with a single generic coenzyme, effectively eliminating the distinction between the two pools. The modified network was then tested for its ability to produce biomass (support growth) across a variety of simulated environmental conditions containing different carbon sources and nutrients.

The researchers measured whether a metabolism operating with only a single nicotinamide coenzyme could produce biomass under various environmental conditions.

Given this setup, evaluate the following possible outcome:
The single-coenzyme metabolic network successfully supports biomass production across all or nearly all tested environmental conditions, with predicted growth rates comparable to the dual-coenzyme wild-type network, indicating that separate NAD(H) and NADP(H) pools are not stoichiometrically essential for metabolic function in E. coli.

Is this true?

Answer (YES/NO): YES